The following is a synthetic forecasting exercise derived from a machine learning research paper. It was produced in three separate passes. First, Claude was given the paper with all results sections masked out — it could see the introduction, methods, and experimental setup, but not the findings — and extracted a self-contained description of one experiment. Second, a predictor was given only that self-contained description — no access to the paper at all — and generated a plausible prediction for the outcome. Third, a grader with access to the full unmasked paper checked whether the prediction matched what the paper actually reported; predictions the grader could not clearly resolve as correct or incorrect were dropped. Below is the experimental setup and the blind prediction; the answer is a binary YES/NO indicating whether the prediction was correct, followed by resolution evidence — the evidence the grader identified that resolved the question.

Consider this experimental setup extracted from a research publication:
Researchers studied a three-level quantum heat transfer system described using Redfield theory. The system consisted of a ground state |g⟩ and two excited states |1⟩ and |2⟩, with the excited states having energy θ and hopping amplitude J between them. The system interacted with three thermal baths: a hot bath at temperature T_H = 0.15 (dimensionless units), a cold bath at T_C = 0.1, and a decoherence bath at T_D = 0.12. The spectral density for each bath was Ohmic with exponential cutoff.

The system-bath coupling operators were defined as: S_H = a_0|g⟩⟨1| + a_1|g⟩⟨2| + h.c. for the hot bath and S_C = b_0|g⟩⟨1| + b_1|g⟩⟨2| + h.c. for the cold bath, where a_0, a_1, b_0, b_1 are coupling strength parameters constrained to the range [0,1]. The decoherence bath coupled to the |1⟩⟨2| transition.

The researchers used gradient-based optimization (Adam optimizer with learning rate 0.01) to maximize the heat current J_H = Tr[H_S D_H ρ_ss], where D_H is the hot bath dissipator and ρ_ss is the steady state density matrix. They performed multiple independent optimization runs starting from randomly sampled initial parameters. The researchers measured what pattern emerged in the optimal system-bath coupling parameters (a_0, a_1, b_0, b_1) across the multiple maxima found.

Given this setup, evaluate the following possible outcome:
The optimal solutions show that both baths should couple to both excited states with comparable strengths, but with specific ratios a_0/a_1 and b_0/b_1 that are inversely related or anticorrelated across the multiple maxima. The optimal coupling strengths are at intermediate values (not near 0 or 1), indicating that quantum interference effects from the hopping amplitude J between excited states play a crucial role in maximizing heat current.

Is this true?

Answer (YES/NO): NO